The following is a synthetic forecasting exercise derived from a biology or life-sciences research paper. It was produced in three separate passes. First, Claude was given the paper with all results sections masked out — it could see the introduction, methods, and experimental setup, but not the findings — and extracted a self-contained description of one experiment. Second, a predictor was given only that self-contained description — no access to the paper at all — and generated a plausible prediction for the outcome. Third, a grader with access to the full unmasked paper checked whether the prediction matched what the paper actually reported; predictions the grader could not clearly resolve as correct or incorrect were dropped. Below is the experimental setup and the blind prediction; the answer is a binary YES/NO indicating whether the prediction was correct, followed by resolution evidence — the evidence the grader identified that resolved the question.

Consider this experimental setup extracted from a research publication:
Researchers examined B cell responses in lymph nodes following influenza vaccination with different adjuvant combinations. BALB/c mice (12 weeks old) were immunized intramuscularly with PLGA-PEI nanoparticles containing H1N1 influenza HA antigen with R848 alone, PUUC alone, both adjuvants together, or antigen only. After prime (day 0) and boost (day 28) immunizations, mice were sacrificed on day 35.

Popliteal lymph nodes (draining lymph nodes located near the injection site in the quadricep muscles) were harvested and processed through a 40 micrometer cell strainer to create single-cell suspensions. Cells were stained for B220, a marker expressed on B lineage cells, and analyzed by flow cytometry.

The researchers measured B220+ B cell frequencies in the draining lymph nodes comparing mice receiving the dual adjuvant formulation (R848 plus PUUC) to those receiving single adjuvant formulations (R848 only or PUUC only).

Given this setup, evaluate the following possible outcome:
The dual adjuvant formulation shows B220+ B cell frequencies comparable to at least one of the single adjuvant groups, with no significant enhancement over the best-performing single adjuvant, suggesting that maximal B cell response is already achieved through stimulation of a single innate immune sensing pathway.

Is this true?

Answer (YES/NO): NO